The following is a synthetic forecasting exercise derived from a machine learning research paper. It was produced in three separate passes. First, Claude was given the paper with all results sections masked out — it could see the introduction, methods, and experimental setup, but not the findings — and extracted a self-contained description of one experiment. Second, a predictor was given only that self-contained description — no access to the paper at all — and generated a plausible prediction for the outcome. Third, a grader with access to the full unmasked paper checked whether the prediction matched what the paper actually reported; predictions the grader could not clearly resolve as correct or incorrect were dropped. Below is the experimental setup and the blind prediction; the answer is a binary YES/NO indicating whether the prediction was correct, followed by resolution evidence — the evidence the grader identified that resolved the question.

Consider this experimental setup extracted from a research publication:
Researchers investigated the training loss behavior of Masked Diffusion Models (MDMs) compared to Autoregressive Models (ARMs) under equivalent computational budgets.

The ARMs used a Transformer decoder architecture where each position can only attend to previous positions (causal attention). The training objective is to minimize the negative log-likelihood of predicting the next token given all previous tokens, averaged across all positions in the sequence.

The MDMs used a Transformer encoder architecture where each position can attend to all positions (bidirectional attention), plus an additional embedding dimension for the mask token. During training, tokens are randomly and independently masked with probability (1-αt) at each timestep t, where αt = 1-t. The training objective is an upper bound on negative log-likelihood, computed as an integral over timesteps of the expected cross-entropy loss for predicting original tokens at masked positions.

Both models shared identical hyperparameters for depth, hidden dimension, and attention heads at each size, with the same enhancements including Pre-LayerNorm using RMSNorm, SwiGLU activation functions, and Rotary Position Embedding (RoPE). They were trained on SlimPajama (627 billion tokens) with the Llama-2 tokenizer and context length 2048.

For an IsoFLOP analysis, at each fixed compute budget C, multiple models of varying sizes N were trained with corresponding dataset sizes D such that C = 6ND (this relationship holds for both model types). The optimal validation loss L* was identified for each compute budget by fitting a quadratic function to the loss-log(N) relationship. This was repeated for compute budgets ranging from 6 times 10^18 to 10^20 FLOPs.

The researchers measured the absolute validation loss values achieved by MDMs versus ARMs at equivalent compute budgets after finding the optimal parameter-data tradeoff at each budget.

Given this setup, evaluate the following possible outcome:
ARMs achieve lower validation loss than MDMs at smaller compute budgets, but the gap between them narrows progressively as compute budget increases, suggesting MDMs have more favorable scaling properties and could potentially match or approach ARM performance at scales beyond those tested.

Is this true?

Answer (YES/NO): NO